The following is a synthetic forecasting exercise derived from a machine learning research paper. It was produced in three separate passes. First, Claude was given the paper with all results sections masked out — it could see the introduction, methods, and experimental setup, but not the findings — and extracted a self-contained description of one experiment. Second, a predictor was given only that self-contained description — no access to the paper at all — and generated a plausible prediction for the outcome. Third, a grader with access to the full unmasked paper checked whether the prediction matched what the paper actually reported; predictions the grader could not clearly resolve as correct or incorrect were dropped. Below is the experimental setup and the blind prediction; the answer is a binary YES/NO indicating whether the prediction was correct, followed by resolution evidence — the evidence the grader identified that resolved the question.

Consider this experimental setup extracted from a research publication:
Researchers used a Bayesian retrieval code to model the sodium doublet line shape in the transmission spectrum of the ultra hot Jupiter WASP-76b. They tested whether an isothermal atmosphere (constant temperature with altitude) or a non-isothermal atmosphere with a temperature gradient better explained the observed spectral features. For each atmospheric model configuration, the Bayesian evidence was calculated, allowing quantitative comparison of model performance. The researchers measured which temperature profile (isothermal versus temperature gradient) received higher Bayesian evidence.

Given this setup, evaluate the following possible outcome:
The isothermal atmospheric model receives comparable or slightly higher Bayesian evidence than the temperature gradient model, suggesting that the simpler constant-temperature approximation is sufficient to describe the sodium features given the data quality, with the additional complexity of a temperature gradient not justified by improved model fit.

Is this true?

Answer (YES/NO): YES